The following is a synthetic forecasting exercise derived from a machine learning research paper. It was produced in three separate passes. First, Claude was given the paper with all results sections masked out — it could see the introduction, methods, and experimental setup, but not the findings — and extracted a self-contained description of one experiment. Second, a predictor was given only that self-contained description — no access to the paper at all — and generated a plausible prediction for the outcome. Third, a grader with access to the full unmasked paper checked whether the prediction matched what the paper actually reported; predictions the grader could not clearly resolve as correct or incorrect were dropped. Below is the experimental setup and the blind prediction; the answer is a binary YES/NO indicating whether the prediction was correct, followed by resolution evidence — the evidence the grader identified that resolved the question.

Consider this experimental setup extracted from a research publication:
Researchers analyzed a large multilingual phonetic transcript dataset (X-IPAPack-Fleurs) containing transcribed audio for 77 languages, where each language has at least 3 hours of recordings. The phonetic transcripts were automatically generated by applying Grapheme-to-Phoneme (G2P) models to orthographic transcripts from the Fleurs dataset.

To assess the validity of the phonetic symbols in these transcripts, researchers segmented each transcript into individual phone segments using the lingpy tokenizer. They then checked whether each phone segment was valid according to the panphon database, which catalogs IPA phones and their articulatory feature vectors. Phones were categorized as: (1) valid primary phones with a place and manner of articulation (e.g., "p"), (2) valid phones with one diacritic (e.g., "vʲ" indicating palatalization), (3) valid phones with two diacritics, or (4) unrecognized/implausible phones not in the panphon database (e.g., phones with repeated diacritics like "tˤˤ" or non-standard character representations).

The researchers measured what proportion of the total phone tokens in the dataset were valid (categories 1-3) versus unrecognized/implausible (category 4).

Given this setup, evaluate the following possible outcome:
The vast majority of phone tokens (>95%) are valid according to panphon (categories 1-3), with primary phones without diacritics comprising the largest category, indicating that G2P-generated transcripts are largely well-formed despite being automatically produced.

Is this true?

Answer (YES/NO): YES